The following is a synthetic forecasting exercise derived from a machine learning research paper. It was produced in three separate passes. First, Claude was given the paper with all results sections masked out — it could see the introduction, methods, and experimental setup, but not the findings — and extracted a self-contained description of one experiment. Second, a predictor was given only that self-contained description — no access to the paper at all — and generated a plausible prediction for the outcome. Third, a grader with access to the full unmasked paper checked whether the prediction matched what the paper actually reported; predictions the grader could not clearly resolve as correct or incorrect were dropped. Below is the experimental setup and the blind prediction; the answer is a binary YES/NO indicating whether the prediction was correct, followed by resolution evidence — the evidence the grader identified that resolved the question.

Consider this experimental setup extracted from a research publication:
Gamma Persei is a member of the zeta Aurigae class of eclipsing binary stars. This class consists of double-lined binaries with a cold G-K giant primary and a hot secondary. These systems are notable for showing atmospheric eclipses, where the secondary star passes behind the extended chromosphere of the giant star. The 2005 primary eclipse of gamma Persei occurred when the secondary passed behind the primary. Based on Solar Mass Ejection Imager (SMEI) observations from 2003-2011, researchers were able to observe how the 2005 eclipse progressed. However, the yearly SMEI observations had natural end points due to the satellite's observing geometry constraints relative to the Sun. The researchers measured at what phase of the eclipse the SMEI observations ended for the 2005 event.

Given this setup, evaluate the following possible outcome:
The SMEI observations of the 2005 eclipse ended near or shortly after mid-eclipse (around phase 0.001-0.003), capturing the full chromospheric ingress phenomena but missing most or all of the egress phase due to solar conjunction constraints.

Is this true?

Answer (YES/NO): NO